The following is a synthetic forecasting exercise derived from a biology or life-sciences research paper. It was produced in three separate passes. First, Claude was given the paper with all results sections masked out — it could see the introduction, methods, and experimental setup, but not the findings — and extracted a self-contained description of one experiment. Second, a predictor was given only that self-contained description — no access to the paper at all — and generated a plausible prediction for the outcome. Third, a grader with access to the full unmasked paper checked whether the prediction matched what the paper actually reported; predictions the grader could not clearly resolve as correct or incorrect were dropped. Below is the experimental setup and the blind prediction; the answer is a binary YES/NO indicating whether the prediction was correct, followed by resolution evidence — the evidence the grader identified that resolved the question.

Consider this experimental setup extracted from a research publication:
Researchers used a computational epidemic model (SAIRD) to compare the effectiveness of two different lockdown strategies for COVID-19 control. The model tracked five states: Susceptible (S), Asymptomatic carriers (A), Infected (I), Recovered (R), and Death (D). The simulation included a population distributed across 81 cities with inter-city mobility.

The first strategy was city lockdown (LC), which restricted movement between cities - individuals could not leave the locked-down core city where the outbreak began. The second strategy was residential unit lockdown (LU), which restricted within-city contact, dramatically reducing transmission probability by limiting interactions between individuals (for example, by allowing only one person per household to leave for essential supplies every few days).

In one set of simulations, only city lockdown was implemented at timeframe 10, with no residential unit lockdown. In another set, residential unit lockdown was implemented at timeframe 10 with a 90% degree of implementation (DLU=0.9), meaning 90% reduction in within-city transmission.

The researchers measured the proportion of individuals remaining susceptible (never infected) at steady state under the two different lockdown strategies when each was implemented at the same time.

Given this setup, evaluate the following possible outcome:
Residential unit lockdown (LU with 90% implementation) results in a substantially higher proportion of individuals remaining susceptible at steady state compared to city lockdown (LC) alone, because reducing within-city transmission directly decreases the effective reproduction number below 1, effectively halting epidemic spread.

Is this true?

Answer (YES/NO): YES